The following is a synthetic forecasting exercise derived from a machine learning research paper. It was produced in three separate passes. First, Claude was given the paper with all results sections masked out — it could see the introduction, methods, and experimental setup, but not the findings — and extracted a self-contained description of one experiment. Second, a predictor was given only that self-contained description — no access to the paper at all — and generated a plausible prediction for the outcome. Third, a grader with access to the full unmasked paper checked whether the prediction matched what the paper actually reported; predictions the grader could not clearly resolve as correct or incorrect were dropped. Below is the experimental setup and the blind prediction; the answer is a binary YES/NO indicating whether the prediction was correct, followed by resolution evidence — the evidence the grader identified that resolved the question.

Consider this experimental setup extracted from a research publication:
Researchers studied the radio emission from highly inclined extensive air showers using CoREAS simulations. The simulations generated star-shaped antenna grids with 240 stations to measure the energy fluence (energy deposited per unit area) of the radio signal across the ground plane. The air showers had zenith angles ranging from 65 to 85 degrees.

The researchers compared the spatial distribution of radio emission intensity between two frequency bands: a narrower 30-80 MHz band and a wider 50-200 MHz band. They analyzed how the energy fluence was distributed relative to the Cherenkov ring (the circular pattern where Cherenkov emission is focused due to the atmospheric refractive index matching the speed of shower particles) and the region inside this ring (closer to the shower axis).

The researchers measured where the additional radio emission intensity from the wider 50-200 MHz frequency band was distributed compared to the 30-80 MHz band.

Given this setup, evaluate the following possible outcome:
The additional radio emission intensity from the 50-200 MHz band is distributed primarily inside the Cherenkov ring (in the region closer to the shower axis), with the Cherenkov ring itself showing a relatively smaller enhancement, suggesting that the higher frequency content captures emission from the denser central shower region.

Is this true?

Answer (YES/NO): NO